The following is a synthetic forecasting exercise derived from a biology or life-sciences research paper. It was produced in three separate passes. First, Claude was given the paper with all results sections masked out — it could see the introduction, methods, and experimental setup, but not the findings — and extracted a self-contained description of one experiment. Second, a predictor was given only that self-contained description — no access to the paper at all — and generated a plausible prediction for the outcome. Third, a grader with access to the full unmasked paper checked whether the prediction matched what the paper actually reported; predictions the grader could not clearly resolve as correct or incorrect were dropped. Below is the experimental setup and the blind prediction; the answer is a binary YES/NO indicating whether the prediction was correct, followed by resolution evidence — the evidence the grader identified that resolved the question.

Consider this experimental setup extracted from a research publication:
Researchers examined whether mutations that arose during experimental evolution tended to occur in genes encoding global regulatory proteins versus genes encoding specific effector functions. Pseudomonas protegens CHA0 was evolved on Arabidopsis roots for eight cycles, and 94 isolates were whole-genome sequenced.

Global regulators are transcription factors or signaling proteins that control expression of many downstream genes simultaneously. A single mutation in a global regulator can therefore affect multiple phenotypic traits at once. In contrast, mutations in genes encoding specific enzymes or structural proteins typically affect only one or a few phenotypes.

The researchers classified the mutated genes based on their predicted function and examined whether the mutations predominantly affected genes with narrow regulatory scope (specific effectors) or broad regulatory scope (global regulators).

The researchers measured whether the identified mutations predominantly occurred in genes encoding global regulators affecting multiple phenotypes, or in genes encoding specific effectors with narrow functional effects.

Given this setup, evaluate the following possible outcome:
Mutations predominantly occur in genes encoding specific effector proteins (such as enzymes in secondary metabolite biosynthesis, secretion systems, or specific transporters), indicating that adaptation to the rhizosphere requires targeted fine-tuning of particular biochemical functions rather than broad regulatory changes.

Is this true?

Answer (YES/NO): NO